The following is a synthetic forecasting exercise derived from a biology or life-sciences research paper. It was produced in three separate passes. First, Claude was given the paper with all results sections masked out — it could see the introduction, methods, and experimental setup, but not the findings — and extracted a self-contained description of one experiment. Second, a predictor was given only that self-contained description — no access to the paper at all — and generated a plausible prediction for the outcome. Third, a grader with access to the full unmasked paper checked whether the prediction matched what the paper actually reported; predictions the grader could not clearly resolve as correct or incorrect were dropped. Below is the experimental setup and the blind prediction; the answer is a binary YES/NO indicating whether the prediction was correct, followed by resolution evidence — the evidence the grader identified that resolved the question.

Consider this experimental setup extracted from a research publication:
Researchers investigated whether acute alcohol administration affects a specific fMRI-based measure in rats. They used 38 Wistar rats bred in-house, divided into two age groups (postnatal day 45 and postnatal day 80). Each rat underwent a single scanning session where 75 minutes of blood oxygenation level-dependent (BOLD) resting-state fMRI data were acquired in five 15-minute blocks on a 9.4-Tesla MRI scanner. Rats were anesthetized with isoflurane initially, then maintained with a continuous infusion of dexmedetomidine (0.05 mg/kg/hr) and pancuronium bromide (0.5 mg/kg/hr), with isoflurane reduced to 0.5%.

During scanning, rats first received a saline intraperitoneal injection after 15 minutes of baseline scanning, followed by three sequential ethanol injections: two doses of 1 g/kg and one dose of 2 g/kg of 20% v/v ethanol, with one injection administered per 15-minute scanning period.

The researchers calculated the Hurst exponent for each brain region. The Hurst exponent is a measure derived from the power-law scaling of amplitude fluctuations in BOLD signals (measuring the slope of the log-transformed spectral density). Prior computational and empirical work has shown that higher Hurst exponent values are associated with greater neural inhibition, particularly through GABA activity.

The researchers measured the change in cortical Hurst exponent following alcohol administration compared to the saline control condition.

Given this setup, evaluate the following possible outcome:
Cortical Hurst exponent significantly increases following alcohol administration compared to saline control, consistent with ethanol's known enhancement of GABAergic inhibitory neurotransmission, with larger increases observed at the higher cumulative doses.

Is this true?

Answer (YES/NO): NO